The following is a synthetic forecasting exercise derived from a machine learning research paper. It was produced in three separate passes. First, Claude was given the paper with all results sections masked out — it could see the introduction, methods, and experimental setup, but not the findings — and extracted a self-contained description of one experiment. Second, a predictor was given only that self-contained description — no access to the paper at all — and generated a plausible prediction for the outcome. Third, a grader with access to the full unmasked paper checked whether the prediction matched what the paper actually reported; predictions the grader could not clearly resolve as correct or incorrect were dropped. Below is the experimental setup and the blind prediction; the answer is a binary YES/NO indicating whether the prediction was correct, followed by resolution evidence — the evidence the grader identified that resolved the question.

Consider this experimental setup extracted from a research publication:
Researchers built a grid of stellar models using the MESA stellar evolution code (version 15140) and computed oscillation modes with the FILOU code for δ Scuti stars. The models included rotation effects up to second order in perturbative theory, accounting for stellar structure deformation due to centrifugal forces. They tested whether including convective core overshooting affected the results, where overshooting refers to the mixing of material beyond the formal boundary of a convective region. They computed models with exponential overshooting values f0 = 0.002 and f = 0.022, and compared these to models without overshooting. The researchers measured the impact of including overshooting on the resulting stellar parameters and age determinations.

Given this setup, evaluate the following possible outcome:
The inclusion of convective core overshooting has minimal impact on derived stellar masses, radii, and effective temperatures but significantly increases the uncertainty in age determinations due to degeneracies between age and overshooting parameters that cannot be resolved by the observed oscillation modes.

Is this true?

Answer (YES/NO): NO